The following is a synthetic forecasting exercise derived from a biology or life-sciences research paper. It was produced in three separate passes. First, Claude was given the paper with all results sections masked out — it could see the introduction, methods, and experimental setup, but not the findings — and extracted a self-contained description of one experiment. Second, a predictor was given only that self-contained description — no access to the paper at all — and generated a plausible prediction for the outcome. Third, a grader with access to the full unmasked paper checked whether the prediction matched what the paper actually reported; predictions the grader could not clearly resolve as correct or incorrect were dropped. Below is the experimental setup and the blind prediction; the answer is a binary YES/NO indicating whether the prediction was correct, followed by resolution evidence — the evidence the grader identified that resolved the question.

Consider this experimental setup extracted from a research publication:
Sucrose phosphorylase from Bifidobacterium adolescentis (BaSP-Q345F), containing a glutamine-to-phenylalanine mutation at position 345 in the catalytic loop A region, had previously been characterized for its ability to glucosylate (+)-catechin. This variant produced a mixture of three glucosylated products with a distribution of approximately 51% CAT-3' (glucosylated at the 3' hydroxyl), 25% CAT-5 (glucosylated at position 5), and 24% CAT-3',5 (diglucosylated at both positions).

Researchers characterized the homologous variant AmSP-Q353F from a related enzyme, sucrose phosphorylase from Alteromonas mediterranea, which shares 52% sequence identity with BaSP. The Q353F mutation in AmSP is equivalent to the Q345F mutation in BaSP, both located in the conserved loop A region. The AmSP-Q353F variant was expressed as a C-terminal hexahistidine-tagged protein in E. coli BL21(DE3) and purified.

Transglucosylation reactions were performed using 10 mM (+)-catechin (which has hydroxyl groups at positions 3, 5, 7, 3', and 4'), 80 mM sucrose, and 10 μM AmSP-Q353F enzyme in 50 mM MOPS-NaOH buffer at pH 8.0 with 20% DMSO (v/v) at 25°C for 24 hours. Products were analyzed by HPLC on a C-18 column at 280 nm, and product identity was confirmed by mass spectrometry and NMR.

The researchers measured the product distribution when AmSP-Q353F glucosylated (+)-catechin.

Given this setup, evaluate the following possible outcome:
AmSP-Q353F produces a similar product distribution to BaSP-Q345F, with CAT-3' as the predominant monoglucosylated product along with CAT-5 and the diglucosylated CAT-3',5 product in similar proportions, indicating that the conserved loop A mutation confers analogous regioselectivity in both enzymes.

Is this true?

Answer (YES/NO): NO